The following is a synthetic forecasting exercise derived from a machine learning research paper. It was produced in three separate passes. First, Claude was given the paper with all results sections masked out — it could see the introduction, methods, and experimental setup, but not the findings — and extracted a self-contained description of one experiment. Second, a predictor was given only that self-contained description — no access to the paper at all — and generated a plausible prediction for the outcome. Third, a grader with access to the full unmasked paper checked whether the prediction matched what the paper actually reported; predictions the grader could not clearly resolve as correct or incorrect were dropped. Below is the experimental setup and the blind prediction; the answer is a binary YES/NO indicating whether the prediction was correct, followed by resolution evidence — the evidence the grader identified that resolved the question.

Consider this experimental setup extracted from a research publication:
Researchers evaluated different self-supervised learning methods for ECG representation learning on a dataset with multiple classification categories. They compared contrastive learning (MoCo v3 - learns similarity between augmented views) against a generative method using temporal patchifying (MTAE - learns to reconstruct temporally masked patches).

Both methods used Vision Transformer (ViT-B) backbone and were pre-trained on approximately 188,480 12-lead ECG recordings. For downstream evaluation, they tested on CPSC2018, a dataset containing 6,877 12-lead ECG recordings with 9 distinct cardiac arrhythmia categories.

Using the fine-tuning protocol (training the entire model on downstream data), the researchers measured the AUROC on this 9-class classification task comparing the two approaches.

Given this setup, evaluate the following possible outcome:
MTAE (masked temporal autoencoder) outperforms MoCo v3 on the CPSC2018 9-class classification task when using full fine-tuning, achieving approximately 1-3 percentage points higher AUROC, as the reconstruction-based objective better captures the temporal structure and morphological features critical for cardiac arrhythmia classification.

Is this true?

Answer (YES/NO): NO